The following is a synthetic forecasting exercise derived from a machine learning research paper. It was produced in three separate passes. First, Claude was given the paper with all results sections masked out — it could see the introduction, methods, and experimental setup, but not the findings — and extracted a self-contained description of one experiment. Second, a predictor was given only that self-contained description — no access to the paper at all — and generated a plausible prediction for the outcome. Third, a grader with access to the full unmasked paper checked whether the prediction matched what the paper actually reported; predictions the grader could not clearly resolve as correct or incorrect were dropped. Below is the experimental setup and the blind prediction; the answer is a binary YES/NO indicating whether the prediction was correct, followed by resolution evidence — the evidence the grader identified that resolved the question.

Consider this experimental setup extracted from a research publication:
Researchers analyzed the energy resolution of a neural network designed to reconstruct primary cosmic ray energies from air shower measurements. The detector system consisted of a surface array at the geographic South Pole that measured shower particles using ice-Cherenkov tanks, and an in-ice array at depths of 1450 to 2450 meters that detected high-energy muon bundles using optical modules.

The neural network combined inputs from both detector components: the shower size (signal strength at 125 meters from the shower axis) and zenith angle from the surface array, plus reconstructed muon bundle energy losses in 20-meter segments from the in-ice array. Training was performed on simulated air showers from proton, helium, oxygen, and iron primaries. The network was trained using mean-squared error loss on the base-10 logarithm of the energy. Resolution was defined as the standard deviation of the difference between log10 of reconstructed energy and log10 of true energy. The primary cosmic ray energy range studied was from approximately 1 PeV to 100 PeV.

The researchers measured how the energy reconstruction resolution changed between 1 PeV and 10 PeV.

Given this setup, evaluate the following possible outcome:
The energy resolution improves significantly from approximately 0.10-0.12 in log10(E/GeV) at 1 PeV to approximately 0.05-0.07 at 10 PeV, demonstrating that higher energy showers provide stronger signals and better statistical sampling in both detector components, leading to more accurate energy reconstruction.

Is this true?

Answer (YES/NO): NO